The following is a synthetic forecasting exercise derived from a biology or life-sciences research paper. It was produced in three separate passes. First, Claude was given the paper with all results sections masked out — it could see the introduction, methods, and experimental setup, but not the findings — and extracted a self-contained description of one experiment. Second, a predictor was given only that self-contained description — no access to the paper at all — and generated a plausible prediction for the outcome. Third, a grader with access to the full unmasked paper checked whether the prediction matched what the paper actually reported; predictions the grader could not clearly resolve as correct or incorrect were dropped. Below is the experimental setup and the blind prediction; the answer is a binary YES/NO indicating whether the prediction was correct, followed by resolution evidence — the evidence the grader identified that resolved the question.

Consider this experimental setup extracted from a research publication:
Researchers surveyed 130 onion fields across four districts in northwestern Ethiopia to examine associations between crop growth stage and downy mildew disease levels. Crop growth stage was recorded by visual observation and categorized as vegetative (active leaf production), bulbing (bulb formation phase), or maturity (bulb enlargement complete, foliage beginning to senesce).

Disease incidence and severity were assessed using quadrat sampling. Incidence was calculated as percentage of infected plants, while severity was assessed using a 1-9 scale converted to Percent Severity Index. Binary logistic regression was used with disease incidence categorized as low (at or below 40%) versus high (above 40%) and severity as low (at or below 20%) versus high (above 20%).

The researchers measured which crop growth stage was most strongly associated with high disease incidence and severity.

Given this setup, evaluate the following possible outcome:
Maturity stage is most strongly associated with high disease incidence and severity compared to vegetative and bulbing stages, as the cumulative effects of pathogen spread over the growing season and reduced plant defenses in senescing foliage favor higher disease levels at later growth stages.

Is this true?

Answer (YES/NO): YES